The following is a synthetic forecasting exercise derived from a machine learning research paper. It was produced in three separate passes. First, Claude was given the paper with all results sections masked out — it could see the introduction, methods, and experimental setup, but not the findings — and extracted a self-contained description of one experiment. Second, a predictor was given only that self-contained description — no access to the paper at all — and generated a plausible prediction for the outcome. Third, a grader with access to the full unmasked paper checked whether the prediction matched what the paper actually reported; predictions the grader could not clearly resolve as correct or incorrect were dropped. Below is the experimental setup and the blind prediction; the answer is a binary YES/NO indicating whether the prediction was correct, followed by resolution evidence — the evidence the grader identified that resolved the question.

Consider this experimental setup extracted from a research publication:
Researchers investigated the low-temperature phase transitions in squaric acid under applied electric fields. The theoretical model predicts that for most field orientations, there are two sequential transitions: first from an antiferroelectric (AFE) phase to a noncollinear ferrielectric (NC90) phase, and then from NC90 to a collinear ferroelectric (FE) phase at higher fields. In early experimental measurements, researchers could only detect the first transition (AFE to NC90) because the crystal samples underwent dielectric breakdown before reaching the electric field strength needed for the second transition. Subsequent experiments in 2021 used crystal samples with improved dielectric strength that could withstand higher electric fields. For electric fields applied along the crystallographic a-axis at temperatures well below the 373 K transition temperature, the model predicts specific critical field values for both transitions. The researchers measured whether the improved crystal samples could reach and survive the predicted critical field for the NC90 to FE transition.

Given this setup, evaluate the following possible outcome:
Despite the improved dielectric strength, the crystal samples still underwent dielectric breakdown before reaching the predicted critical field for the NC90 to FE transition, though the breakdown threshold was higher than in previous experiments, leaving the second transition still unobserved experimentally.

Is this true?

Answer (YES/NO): YES